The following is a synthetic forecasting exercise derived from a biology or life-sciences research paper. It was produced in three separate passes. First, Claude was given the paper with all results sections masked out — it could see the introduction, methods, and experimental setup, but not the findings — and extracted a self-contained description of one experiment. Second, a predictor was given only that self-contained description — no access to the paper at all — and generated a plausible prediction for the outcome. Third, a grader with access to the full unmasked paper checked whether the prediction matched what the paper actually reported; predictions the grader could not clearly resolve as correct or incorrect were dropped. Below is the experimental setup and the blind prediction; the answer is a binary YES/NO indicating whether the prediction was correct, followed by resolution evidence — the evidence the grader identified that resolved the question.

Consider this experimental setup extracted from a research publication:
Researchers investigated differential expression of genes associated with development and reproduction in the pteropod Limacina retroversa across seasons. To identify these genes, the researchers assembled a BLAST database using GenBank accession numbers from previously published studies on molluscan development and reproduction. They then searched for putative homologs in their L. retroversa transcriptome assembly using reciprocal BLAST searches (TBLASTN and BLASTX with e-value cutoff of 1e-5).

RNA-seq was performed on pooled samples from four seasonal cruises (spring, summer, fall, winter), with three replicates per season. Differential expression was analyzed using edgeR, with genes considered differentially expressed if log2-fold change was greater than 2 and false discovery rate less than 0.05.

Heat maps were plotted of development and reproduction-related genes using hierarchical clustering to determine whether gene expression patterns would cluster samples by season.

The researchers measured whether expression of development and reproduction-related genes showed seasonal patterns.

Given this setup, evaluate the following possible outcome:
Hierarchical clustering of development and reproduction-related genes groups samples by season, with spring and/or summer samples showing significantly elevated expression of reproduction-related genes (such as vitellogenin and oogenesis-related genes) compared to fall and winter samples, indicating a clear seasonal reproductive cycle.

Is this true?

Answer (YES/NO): NO